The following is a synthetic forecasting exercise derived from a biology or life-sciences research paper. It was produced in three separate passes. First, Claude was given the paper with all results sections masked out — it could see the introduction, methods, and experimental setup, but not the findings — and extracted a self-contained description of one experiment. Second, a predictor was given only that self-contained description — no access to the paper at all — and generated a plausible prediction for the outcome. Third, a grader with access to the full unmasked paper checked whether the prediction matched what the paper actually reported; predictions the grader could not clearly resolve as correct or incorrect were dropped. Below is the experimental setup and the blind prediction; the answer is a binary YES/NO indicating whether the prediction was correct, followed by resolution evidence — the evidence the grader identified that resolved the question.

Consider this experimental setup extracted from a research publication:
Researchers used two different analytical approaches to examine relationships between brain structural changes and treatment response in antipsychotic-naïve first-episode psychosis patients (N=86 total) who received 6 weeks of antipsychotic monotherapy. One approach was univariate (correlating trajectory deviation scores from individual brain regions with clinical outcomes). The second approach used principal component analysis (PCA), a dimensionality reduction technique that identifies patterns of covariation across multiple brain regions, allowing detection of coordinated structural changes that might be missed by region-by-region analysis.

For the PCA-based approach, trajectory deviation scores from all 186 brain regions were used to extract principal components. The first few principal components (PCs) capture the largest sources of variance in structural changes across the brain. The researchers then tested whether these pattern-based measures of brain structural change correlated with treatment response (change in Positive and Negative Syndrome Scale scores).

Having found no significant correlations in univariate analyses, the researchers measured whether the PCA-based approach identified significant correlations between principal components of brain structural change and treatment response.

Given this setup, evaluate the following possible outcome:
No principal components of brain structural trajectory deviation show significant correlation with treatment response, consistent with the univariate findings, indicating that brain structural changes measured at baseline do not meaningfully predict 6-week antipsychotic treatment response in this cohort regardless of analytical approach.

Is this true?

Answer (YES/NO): NO